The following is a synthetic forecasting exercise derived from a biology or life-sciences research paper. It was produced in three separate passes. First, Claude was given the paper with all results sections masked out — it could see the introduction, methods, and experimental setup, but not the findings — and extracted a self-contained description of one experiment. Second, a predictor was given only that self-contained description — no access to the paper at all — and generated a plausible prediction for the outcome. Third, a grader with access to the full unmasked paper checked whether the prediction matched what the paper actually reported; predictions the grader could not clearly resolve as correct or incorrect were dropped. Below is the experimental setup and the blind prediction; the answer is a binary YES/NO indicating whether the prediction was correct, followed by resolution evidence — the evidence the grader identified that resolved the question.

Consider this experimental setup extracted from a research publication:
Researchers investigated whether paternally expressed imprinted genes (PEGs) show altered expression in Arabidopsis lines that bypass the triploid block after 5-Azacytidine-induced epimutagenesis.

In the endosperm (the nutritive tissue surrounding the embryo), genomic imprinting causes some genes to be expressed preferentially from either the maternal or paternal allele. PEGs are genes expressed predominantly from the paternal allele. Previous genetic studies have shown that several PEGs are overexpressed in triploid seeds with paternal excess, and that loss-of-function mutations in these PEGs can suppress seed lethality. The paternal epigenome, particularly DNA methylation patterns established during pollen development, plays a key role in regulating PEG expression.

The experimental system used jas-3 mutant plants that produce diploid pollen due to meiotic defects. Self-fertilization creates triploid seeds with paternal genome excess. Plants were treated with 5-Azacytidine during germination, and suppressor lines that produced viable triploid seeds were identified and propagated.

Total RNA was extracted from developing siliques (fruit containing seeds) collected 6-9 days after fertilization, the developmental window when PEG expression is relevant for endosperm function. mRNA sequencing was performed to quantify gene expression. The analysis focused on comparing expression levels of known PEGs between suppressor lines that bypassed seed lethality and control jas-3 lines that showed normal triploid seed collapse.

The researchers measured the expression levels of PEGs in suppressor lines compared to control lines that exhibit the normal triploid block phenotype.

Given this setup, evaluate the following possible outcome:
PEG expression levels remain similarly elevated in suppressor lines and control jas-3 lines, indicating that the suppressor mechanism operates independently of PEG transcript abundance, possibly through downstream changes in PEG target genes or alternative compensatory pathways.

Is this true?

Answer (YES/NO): NO